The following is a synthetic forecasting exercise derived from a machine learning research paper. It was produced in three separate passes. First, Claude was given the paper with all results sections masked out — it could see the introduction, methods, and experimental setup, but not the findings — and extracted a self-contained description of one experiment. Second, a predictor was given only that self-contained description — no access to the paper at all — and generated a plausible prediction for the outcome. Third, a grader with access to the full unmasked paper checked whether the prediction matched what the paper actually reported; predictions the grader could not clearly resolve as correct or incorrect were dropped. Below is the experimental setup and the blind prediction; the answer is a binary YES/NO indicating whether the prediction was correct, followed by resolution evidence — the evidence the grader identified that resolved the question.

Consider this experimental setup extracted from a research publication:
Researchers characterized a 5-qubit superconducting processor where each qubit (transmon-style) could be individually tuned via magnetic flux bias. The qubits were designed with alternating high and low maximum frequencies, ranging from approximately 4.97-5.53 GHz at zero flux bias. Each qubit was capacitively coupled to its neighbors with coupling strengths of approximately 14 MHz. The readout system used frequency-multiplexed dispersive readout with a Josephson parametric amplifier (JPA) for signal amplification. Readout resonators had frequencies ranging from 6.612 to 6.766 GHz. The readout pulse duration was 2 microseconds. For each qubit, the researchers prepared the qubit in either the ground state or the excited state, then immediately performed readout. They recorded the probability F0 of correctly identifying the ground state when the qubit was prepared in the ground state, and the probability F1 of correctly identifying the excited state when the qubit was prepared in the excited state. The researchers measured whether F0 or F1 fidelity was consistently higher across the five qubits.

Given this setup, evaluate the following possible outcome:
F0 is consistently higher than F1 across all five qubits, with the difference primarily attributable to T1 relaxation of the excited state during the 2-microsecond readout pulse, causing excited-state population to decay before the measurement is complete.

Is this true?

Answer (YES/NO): YES